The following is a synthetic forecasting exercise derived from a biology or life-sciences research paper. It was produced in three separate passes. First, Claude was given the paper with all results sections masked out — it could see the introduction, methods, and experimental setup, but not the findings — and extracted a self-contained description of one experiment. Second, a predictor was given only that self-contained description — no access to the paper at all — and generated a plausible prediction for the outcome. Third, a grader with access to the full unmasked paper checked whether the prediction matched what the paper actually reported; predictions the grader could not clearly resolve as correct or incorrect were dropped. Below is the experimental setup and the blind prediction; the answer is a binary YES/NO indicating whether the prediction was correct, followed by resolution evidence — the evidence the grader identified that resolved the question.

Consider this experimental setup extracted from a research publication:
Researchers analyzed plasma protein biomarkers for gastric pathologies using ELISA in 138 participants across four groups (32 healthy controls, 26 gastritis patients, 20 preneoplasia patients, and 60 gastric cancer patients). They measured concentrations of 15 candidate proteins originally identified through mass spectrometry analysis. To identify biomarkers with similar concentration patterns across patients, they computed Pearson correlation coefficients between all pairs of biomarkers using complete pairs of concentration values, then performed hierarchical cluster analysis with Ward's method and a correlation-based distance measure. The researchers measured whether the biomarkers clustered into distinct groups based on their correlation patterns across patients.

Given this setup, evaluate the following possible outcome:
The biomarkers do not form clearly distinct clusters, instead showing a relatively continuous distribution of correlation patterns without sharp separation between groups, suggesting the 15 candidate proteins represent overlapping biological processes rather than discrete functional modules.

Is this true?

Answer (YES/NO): NO